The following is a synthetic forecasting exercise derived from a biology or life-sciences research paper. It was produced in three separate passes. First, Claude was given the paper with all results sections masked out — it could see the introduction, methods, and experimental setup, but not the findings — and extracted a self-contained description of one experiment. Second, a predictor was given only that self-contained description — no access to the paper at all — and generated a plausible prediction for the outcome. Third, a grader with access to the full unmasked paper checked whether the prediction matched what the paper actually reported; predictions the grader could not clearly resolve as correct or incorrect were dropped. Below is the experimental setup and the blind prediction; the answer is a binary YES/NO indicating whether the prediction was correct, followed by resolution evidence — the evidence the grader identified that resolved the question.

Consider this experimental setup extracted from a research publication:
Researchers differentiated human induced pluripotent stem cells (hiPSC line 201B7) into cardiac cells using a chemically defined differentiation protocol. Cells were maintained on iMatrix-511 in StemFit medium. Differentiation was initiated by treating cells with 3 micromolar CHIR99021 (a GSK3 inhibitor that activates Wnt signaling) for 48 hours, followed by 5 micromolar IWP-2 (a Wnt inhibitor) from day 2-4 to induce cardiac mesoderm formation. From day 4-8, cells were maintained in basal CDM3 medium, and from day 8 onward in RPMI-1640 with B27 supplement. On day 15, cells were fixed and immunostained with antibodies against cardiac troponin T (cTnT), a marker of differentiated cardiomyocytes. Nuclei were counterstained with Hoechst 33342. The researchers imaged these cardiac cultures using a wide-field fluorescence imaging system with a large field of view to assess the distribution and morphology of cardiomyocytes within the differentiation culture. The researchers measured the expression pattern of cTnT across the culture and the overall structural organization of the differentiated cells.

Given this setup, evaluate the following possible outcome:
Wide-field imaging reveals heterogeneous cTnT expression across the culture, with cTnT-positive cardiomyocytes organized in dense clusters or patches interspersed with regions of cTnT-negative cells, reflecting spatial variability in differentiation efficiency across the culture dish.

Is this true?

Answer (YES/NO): NO